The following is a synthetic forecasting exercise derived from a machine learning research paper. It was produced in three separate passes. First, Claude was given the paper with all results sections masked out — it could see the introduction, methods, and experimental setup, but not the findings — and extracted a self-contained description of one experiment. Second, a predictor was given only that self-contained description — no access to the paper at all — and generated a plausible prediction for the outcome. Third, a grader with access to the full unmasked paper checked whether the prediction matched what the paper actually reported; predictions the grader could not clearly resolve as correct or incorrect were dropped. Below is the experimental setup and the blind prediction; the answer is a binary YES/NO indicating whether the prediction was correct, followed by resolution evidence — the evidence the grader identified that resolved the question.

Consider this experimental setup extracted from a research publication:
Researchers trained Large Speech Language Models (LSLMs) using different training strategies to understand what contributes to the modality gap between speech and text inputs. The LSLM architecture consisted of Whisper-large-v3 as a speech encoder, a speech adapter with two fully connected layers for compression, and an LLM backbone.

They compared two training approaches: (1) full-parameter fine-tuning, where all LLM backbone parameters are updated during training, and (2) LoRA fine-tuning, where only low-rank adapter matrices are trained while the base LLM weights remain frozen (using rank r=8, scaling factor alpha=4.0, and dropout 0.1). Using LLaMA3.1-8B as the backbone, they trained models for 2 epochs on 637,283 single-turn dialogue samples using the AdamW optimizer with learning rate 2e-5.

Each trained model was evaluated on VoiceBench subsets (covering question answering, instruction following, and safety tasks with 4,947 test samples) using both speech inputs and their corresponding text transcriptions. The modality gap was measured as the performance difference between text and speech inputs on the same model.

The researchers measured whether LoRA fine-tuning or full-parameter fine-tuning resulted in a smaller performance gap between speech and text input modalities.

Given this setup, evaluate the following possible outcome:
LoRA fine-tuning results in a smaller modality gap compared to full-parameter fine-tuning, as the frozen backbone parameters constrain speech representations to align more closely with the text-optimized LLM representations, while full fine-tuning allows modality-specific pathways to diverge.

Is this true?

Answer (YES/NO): NO